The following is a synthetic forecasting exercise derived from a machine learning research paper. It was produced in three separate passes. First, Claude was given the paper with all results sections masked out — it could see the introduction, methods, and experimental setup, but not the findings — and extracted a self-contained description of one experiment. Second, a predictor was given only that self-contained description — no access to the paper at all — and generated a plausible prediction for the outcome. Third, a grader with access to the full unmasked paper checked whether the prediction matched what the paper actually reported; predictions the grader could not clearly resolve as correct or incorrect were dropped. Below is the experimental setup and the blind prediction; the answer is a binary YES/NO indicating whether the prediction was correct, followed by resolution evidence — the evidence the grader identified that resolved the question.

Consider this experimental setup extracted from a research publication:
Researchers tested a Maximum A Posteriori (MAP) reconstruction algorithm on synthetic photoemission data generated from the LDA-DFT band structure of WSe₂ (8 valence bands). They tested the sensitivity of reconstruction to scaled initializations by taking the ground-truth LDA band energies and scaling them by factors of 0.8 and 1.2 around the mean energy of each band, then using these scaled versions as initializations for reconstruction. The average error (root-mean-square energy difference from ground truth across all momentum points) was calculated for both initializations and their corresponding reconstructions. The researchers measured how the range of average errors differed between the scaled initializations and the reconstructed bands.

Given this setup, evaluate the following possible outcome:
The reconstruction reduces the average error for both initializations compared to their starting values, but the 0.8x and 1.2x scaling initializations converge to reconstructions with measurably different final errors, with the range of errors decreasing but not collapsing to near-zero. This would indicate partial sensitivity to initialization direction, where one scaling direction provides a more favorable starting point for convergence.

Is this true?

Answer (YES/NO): NO